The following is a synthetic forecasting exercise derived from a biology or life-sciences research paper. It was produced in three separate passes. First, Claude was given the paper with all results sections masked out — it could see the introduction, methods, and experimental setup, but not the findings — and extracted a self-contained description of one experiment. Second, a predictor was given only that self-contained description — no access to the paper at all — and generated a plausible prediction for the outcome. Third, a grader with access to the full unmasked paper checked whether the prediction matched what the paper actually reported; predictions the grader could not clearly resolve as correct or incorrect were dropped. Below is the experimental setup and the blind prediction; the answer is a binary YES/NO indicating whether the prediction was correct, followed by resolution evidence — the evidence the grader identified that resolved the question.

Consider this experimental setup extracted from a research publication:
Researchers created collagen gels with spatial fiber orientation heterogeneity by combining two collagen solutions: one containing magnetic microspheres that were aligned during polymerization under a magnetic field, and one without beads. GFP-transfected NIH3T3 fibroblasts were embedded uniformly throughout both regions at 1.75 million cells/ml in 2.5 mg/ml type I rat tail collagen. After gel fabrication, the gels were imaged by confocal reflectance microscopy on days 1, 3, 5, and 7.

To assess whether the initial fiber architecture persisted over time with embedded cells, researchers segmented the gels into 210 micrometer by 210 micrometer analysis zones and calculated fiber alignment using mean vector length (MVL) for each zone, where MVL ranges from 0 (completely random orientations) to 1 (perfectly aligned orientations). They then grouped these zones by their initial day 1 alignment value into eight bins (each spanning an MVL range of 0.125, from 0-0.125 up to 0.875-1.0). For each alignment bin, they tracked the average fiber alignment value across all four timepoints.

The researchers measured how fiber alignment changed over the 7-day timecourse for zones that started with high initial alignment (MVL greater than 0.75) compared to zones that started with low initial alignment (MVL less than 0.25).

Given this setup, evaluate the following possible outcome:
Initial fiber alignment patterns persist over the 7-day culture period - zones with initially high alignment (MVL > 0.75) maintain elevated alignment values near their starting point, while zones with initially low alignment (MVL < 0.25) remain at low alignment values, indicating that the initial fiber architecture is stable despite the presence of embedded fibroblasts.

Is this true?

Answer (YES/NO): NO